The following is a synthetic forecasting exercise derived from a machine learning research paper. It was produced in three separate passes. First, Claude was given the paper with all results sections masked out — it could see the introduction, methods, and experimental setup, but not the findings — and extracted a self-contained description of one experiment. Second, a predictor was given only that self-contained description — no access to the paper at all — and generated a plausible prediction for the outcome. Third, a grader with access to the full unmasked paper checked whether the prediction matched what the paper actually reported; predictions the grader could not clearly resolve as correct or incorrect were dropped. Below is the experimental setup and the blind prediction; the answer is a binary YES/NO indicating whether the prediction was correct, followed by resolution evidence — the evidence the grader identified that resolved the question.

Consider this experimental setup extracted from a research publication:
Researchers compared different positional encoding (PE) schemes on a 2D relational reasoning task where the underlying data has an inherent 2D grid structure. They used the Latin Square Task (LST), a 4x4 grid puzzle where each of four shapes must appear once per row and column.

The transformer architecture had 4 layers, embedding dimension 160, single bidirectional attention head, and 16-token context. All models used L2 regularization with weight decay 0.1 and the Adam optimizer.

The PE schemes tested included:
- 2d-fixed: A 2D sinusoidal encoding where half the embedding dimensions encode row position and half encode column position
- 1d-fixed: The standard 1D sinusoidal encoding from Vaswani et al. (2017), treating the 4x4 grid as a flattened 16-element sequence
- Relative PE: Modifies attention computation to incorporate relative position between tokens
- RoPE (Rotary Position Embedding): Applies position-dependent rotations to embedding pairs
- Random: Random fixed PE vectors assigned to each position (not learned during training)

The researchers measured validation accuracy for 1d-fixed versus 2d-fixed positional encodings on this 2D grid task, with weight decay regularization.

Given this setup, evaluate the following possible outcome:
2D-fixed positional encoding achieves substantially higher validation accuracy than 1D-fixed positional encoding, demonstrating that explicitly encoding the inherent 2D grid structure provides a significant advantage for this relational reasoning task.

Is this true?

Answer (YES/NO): YES